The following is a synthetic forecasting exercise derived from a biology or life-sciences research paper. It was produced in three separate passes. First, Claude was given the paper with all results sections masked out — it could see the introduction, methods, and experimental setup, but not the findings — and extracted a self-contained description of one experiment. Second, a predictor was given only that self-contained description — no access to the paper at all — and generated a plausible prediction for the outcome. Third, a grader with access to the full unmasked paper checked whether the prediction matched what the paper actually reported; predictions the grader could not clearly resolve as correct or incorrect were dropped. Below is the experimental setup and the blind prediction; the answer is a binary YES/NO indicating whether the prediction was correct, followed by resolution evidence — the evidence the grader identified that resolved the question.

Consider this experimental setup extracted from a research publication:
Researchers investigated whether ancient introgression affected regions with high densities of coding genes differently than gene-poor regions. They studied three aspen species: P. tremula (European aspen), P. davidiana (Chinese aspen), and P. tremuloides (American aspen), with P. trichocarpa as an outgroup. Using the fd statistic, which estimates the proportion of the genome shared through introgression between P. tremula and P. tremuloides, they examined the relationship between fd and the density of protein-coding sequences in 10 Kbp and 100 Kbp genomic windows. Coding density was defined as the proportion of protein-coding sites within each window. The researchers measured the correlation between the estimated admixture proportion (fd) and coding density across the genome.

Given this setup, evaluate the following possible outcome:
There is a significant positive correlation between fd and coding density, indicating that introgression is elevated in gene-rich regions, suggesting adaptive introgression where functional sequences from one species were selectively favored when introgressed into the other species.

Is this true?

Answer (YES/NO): NO